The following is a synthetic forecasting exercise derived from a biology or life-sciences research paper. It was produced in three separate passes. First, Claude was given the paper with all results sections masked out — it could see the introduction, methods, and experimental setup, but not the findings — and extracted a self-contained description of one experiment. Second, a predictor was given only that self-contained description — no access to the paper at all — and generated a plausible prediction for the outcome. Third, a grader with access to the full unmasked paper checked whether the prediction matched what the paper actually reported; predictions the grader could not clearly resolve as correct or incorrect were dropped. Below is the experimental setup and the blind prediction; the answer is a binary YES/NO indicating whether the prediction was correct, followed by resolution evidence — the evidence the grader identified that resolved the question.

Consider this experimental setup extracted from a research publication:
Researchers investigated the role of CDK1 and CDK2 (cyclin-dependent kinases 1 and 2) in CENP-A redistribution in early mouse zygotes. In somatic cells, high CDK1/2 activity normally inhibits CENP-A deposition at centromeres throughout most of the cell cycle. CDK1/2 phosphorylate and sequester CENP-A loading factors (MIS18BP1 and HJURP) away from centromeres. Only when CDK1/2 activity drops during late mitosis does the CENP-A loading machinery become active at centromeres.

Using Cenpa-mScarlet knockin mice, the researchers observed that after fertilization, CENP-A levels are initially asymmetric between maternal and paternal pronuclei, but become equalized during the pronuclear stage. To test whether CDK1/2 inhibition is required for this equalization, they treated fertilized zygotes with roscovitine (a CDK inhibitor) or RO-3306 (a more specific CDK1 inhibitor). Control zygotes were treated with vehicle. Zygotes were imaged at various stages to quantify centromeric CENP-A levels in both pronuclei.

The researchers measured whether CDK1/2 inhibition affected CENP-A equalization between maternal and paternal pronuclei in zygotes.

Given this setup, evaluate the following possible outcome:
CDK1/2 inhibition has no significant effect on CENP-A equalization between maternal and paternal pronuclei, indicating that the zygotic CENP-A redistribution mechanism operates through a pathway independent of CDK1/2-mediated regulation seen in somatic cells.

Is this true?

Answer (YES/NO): NO